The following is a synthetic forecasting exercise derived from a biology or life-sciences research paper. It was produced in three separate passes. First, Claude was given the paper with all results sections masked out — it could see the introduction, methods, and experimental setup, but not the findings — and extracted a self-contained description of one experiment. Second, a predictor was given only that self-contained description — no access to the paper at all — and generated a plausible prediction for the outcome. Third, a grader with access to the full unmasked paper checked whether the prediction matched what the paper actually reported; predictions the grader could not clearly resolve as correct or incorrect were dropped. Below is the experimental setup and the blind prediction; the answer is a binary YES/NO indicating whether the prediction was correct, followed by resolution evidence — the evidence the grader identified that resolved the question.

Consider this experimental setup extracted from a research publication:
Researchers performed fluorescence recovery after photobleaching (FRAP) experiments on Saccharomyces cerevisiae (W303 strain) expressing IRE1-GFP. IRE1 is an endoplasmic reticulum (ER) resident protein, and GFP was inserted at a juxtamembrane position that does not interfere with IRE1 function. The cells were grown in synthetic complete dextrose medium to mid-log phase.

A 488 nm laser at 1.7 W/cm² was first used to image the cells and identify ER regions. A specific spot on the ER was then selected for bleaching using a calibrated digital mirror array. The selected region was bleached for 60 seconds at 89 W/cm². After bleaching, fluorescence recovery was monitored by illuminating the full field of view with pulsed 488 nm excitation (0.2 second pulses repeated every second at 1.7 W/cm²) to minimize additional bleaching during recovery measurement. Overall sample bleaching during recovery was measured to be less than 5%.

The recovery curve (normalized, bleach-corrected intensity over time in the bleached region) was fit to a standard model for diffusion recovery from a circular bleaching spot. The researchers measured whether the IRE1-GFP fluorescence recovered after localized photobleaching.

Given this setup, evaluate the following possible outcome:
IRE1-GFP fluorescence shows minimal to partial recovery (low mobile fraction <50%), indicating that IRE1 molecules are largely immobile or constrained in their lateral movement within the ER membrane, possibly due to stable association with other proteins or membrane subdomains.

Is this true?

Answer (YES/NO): NO